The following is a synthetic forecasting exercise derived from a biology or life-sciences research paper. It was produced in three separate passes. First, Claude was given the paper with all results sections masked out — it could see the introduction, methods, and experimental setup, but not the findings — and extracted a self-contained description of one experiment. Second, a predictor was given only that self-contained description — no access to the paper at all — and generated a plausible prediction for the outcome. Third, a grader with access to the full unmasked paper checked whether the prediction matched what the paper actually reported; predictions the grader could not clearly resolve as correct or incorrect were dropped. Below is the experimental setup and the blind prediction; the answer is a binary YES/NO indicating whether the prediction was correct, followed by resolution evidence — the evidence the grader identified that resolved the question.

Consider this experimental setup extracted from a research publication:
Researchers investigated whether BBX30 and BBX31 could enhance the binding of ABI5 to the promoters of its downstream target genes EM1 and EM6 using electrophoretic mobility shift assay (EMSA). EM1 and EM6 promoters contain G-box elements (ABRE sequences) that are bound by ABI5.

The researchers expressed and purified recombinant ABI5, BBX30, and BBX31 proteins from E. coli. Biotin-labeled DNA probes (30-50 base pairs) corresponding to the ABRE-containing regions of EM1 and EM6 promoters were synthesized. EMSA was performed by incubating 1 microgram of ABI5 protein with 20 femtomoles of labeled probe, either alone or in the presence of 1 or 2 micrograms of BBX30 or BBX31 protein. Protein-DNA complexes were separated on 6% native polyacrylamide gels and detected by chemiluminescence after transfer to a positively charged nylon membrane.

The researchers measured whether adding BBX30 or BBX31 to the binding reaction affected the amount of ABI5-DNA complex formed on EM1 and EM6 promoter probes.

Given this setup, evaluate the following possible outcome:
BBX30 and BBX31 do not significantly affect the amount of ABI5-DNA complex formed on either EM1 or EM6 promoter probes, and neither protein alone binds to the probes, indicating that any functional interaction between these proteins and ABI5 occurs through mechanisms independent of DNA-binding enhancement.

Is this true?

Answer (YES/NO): NO